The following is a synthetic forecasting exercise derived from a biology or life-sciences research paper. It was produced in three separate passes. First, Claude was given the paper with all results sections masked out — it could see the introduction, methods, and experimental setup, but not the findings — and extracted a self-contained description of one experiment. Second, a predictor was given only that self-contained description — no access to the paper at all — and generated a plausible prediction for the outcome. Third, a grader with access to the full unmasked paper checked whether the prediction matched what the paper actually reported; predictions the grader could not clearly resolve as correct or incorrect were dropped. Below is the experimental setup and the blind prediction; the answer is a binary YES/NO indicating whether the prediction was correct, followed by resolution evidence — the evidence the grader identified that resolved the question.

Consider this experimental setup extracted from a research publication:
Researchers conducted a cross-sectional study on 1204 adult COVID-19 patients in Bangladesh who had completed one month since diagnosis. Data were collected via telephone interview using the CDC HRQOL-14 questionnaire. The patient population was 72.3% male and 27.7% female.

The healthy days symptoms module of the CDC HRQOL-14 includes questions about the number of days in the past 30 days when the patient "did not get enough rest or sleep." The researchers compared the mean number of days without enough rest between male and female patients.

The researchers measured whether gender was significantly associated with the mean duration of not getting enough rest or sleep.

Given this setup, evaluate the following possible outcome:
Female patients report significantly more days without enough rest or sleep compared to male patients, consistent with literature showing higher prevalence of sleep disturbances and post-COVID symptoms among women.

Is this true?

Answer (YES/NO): YES